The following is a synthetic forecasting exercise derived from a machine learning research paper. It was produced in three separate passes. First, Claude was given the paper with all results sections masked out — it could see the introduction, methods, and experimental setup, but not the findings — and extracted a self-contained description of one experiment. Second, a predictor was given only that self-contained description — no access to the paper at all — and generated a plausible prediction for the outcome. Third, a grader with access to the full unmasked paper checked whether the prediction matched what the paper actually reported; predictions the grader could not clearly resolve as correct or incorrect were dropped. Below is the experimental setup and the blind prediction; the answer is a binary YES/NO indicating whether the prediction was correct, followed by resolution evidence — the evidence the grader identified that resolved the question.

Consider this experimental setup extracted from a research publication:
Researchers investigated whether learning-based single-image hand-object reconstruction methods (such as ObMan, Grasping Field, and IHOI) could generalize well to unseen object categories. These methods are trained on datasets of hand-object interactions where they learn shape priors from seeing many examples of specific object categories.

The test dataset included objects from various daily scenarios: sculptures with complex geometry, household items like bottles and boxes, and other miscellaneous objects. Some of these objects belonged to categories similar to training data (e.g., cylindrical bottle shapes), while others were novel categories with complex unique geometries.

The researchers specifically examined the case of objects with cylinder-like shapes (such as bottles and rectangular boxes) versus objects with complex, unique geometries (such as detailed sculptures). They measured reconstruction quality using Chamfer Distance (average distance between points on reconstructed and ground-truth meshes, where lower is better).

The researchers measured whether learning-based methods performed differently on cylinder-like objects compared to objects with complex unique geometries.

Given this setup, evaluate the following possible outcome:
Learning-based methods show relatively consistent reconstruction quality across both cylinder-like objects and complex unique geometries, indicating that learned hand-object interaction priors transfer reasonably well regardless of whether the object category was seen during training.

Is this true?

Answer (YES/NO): NO